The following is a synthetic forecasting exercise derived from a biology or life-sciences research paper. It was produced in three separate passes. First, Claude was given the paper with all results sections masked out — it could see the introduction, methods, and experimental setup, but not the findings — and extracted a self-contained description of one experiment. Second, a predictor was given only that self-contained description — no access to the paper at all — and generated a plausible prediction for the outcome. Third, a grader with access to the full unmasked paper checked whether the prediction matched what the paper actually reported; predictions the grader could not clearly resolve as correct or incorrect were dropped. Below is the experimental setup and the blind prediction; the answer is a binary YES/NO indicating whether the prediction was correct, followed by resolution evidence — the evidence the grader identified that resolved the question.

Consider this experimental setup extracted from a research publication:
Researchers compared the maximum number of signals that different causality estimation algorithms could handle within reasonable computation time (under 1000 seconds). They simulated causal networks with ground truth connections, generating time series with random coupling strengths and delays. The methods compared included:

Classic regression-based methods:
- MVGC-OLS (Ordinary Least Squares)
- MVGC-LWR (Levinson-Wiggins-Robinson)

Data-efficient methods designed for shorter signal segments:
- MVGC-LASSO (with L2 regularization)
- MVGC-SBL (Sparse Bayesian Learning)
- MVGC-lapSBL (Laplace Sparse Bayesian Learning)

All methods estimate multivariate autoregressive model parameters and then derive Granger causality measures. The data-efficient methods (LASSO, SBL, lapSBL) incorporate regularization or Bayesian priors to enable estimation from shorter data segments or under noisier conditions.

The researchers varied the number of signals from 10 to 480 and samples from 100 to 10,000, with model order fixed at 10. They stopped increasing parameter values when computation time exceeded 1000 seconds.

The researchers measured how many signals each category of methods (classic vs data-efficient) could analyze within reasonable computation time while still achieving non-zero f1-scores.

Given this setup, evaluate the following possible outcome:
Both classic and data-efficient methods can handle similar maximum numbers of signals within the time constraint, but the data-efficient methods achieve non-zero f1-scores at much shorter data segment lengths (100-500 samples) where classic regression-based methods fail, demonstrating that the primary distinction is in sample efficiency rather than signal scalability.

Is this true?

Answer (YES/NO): NO